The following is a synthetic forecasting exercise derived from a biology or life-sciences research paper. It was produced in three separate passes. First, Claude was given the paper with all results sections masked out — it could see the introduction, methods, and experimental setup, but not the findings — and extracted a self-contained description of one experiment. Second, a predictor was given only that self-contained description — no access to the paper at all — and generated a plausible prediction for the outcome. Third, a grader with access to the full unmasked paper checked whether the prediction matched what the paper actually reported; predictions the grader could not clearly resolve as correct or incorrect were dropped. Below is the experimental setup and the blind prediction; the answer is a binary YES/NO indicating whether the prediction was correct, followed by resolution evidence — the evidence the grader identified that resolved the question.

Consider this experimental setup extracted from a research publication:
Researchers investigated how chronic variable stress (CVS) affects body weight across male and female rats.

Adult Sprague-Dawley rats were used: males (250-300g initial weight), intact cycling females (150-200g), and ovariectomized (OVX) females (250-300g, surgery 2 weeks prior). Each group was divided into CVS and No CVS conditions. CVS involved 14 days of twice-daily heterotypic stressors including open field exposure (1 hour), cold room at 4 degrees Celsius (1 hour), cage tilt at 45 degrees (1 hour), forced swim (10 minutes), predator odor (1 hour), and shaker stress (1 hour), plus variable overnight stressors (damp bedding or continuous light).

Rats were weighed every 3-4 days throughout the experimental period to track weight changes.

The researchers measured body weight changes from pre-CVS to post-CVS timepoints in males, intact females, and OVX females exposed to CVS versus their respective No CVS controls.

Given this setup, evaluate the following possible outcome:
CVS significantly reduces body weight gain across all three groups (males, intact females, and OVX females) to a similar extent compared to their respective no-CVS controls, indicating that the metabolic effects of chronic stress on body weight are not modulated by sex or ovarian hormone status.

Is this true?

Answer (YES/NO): NO